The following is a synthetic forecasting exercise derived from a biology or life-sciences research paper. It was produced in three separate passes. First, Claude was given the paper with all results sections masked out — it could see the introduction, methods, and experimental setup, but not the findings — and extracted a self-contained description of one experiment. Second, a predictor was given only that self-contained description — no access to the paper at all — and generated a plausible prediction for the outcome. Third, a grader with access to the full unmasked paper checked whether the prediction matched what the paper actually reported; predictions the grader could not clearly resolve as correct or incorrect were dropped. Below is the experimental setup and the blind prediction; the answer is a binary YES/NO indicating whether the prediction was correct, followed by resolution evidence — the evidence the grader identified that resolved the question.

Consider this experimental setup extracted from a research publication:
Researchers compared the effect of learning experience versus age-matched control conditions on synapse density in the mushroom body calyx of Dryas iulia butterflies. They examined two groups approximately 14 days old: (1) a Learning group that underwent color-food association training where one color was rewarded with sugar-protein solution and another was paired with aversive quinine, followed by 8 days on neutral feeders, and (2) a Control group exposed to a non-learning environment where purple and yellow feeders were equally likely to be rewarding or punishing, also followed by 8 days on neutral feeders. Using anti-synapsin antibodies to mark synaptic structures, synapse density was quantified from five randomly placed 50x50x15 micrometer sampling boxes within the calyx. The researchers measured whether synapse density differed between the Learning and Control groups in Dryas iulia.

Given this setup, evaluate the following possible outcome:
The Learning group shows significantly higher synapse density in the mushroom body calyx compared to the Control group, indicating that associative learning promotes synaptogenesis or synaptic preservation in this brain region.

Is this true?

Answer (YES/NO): NO